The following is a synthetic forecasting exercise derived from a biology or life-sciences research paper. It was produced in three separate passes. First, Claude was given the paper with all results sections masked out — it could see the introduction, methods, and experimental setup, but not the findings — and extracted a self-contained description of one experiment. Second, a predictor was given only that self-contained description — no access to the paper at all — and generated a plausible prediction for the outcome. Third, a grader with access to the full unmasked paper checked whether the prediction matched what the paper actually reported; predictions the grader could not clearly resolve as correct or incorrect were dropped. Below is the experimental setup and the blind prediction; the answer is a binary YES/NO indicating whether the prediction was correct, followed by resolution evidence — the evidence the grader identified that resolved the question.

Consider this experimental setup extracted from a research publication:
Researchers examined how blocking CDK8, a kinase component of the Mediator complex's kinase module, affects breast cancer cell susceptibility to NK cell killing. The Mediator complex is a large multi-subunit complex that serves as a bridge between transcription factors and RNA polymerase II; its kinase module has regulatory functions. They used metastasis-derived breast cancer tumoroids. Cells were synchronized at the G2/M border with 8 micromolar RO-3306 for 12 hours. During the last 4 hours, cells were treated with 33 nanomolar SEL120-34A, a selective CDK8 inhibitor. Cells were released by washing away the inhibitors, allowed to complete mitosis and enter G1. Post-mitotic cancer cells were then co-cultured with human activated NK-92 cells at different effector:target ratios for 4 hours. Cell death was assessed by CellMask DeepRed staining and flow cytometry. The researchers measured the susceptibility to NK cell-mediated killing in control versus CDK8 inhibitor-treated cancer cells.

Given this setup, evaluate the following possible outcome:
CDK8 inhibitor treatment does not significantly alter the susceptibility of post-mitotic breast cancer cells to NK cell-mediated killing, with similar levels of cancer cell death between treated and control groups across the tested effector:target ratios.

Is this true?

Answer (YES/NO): NO